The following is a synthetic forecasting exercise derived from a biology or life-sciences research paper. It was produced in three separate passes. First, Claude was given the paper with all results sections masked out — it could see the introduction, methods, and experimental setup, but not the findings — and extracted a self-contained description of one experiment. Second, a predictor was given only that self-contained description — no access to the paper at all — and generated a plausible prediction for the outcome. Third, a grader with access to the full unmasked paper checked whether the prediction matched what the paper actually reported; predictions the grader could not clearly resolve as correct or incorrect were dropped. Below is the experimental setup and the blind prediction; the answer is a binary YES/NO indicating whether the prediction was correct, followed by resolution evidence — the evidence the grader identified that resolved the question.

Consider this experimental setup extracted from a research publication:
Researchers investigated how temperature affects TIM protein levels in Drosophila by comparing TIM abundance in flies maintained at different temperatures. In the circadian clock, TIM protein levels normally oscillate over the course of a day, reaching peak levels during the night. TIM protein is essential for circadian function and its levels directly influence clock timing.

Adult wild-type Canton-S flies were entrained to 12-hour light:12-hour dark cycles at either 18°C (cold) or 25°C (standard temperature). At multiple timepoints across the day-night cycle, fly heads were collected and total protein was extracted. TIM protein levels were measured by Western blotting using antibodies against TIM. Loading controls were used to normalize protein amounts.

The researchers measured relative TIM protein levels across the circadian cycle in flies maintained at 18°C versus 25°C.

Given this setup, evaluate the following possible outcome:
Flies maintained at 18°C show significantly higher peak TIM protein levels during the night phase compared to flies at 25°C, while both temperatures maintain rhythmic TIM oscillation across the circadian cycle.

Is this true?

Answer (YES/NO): NO